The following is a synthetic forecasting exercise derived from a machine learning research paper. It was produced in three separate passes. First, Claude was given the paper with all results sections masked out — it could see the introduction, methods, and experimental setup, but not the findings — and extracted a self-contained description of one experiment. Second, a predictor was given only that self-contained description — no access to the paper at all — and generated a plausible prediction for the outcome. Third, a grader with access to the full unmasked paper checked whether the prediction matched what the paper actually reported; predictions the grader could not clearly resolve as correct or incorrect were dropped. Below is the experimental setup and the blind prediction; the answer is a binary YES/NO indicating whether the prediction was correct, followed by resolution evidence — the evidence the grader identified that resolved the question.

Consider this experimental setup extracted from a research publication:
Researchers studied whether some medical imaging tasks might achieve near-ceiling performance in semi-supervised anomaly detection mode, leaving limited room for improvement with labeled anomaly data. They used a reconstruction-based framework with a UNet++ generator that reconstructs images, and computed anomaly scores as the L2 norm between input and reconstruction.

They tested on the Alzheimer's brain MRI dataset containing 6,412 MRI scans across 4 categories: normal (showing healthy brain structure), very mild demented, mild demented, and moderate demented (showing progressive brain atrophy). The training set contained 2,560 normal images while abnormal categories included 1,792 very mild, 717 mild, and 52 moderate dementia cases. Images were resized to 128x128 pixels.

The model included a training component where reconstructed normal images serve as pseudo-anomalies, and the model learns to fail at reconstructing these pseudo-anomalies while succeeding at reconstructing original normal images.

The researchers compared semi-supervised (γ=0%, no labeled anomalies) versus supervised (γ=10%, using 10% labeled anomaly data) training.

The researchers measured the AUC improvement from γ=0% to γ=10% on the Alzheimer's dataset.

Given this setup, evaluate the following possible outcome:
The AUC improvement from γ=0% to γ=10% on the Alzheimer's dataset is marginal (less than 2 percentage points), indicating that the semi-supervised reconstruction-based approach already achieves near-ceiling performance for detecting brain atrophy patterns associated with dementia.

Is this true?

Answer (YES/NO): YES